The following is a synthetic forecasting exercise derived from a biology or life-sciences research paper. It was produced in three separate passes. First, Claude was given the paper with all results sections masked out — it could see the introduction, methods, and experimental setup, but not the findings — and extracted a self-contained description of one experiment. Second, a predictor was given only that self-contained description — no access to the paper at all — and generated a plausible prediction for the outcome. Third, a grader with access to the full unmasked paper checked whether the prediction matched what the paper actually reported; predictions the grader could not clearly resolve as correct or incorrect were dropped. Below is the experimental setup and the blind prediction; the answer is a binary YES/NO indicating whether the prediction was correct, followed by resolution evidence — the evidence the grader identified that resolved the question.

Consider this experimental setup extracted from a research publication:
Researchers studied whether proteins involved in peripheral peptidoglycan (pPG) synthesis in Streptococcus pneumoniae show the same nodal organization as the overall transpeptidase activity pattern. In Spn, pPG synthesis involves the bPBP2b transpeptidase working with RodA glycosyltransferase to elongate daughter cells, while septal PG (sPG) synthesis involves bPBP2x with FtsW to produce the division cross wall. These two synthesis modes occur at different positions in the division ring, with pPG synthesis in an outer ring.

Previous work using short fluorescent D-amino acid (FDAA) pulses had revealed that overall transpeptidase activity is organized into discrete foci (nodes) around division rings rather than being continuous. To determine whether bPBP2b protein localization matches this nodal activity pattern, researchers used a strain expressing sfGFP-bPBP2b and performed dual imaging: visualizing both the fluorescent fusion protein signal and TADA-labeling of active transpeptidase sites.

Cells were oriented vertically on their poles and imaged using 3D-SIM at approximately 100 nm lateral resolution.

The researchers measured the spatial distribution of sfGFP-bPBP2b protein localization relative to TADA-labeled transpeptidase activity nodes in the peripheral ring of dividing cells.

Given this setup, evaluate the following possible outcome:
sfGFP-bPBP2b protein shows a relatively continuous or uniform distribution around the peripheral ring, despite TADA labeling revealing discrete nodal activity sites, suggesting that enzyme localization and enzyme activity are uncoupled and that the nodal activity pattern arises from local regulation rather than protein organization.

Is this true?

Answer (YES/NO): NO